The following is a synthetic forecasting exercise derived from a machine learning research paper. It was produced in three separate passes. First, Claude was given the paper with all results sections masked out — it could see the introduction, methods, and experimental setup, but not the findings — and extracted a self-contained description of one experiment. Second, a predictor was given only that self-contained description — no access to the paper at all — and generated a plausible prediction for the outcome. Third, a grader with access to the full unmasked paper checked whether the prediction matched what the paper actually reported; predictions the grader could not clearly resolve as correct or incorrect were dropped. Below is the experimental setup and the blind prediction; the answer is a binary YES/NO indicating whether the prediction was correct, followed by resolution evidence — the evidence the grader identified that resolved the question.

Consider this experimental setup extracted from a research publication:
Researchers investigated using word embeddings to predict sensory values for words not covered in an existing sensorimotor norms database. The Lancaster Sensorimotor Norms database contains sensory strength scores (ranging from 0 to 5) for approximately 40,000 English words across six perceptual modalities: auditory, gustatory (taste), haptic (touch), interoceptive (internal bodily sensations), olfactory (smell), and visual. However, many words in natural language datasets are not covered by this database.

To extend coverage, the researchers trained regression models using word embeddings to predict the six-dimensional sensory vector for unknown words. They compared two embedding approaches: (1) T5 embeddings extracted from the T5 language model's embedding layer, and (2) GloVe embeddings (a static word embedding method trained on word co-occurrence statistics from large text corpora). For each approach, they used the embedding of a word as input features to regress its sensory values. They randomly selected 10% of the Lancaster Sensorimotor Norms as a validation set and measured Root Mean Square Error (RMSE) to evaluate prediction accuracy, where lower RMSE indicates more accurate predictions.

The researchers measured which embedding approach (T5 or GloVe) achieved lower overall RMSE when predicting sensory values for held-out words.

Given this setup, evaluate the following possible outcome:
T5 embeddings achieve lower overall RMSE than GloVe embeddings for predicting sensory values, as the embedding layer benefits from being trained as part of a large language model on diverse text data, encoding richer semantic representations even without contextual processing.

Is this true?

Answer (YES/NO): NO